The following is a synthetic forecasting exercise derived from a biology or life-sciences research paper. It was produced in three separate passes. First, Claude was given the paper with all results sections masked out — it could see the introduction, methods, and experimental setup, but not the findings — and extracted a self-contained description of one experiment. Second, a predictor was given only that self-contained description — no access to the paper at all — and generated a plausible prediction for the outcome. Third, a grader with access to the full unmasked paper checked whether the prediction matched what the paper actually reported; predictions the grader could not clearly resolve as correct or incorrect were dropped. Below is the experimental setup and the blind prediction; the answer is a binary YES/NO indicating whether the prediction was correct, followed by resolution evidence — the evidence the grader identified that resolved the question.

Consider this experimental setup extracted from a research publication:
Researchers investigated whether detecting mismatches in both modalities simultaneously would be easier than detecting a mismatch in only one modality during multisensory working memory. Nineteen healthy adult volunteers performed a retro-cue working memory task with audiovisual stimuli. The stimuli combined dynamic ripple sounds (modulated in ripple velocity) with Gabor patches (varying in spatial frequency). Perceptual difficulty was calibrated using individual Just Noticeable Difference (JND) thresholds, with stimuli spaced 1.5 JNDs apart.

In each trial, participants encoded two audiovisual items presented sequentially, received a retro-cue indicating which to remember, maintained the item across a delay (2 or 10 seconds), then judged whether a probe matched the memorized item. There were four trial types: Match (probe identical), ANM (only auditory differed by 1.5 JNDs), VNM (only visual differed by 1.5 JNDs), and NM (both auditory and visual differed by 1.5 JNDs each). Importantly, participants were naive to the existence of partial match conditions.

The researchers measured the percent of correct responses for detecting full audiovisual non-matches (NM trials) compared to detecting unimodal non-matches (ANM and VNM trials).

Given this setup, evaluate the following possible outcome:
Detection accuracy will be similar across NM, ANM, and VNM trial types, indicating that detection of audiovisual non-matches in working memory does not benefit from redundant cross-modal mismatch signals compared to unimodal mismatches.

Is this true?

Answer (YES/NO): NO